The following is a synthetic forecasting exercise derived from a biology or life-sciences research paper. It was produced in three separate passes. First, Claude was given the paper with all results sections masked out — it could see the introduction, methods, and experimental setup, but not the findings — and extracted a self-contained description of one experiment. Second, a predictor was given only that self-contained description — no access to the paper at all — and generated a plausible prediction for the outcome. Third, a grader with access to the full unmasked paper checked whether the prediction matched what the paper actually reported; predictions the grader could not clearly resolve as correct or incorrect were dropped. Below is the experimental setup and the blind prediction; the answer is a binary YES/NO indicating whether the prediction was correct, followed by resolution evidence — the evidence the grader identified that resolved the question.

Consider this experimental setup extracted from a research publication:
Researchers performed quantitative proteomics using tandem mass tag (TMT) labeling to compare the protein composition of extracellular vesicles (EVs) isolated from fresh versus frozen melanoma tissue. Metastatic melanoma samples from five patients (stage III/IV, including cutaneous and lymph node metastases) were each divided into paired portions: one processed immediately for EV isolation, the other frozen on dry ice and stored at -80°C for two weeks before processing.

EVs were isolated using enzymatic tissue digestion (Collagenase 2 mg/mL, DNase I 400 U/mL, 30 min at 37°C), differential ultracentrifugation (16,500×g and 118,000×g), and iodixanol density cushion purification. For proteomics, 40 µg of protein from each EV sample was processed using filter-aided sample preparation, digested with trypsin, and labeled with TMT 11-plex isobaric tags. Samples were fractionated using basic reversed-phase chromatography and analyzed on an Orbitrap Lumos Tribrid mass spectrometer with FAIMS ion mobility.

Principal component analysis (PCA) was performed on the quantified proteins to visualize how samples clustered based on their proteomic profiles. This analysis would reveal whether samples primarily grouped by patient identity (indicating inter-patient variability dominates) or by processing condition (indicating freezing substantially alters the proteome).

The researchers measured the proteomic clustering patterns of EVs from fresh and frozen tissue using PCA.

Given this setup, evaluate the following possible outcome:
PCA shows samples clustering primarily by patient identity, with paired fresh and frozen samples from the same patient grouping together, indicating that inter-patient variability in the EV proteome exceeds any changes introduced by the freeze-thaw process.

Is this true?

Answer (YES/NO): YES